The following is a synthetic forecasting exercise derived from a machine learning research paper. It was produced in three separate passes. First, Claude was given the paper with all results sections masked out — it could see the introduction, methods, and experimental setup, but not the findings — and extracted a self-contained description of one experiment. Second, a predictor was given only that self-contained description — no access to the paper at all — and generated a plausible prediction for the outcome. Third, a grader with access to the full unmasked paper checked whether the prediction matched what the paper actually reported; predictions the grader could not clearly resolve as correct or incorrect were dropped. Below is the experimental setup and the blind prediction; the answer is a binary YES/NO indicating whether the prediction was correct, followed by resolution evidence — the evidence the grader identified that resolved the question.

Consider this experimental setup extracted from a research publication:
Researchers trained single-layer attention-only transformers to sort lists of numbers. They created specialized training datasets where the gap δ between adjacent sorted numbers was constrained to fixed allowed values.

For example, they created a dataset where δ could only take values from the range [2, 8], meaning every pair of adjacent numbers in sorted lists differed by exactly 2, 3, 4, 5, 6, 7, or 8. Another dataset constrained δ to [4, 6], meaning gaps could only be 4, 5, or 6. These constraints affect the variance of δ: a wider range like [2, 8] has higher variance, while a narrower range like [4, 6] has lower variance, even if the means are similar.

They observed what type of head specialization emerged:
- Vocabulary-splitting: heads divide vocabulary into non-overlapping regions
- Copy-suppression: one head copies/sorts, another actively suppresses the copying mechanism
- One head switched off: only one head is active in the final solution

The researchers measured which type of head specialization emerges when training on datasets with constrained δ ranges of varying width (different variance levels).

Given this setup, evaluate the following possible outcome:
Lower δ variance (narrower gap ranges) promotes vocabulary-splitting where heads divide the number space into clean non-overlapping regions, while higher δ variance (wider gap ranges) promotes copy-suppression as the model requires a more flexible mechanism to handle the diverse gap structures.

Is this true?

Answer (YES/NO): NO